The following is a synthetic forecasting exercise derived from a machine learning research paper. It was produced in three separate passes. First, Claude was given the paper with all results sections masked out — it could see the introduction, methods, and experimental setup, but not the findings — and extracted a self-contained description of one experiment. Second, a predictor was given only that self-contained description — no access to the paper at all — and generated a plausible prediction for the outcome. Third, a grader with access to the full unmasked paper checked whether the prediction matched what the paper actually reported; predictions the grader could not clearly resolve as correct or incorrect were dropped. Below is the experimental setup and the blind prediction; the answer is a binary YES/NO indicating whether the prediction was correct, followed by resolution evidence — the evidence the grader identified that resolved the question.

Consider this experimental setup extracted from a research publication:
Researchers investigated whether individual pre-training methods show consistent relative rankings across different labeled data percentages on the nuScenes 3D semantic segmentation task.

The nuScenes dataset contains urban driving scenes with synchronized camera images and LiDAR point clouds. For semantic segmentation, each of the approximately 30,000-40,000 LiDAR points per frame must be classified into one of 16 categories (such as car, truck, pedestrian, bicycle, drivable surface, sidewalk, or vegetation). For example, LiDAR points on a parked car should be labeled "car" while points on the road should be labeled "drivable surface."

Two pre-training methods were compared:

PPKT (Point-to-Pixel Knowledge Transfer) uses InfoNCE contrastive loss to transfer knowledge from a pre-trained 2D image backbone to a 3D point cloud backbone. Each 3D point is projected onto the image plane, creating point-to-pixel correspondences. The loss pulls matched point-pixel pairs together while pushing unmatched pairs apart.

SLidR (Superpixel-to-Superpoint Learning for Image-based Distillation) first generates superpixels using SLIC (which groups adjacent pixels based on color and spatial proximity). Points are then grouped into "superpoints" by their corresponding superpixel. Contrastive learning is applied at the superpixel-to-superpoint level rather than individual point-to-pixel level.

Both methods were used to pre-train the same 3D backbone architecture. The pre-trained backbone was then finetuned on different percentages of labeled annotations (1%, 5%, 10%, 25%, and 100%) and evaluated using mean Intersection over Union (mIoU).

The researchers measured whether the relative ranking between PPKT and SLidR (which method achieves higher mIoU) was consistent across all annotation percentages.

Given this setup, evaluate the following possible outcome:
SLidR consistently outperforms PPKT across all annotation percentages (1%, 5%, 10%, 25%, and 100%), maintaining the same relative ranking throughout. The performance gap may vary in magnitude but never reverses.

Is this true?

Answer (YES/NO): NO